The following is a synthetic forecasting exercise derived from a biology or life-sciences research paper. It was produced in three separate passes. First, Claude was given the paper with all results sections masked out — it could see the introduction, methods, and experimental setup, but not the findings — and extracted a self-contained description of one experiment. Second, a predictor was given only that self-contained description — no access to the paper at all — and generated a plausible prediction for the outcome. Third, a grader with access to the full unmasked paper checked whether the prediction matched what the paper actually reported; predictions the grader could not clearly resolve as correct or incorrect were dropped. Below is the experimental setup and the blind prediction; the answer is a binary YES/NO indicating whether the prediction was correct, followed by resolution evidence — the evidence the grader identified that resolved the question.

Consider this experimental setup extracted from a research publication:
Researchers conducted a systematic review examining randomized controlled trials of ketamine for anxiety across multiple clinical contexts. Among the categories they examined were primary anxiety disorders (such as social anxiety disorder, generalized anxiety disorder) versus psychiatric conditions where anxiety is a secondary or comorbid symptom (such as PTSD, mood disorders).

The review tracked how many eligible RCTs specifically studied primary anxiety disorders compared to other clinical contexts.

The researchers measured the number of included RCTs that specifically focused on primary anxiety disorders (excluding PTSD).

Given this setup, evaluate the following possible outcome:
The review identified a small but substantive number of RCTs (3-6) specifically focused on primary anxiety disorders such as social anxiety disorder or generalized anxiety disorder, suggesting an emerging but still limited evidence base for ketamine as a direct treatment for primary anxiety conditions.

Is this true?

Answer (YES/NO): NO